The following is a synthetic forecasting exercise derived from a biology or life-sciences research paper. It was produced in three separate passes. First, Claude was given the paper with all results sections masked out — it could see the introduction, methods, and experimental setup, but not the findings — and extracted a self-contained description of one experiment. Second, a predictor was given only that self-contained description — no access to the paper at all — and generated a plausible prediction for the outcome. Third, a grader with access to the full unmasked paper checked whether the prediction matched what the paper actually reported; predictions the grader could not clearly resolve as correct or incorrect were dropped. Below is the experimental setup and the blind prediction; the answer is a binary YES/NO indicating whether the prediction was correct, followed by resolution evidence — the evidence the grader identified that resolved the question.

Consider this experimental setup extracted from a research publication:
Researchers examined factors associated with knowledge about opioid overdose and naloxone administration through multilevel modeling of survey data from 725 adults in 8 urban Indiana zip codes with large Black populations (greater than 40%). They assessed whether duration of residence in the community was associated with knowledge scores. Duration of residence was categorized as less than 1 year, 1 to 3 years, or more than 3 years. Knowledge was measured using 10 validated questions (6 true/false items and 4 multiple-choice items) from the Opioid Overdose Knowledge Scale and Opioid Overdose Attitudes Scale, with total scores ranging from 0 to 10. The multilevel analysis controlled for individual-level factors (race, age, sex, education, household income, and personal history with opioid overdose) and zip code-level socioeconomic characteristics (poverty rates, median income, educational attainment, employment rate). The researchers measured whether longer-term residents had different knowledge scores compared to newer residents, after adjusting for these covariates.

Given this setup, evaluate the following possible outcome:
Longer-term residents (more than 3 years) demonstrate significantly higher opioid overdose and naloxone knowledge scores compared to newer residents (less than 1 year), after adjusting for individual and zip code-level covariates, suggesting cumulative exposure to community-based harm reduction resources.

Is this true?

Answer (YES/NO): NO